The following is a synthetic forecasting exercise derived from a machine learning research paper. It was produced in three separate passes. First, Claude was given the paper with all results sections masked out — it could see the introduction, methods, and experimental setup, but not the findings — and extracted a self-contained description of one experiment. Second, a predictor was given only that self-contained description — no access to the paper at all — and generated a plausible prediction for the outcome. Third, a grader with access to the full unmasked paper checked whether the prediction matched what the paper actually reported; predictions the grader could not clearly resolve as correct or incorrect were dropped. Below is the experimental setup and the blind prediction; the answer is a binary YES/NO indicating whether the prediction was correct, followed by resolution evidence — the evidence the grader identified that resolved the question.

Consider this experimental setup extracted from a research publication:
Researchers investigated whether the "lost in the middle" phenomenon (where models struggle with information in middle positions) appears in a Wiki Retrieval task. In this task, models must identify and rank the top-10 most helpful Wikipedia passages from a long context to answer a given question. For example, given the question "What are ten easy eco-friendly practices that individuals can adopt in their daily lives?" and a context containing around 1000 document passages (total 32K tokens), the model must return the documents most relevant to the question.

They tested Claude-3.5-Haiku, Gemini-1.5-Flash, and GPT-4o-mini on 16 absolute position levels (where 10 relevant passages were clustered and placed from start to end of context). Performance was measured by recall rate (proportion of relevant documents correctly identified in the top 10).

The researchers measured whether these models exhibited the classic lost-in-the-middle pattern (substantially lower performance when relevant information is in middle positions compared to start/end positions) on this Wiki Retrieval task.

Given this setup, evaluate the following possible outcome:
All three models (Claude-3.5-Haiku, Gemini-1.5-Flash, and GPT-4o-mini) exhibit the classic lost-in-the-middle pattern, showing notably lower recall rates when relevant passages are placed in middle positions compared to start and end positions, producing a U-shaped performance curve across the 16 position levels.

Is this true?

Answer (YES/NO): NO